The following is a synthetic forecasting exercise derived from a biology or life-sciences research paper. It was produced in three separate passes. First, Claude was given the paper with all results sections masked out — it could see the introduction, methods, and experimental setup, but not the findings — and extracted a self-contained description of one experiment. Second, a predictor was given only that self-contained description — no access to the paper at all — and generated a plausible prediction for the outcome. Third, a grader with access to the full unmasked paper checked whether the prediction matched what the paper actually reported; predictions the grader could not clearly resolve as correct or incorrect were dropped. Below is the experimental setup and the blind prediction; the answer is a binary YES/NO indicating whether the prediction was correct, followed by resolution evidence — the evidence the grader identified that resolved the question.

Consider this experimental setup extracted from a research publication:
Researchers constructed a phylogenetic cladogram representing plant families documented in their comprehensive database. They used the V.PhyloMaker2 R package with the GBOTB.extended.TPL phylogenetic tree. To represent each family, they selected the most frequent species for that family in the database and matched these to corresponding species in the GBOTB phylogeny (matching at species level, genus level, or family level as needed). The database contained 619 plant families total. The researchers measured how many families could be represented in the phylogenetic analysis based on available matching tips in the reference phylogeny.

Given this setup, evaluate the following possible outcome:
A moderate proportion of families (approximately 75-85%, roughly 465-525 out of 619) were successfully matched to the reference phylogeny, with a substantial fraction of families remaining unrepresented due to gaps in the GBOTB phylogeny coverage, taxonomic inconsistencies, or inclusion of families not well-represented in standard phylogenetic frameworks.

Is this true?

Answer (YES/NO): NO